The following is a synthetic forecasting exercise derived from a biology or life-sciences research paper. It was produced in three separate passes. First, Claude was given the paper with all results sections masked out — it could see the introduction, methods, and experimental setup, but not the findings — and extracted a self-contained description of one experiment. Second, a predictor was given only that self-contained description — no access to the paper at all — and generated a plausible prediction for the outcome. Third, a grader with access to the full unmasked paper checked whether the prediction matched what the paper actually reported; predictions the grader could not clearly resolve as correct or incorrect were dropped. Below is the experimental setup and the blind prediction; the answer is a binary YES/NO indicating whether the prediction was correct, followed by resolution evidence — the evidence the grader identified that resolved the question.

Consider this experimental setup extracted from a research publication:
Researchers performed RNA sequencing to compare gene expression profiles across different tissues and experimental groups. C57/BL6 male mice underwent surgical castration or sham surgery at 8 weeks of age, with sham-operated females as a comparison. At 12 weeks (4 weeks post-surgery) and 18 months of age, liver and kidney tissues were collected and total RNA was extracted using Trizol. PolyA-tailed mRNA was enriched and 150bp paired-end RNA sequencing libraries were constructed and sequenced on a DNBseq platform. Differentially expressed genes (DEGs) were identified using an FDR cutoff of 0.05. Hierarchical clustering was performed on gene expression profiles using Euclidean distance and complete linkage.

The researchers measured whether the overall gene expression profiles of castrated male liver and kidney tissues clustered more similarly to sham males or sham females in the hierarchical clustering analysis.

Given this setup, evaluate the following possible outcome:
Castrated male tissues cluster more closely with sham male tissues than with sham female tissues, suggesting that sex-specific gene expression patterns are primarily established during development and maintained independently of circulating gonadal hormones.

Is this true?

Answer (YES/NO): NO